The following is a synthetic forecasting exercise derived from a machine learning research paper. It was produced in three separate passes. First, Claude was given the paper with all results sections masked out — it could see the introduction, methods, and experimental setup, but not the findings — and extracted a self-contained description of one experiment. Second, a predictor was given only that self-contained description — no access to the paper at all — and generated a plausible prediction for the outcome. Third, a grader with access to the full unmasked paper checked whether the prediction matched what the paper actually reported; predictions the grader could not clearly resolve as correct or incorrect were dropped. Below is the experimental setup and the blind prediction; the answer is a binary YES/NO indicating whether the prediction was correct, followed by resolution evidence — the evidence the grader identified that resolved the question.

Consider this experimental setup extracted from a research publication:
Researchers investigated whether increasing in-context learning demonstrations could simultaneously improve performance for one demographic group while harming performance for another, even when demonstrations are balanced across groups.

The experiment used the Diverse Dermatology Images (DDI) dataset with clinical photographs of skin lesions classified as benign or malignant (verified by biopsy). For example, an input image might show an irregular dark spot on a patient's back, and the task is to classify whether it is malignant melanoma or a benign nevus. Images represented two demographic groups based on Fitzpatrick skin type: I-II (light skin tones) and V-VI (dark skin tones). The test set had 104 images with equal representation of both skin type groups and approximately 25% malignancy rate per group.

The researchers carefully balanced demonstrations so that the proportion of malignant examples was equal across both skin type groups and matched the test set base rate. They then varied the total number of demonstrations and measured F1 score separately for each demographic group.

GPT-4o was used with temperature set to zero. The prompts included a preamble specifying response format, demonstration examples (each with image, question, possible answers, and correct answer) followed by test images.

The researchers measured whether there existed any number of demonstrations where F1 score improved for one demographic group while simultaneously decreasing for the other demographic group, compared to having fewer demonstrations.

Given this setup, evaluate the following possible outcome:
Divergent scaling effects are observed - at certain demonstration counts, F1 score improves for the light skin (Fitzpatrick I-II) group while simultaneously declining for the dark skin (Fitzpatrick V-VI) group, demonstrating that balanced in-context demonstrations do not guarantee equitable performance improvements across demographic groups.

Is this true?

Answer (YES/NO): NO